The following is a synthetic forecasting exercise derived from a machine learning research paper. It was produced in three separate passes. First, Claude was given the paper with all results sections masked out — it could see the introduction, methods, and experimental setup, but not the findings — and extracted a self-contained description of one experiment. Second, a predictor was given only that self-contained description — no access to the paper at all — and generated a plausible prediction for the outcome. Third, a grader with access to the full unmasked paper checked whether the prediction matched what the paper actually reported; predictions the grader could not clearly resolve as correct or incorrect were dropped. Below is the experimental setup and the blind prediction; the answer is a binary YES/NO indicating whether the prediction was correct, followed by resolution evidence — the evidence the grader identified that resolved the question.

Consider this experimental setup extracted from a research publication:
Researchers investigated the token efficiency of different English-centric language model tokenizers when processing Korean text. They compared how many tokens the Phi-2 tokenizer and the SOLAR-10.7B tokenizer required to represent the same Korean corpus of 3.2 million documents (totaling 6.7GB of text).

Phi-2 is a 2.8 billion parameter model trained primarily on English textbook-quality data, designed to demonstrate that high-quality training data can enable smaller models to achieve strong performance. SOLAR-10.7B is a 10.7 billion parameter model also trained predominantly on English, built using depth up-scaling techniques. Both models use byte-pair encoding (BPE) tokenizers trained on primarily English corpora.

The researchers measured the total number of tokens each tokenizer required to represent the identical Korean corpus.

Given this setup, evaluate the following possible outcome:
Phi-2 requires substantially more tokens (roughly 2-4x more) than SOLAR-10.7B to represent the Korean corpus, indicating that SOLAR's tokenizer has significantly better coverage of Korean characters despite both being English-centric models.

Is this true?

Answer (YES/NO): NO